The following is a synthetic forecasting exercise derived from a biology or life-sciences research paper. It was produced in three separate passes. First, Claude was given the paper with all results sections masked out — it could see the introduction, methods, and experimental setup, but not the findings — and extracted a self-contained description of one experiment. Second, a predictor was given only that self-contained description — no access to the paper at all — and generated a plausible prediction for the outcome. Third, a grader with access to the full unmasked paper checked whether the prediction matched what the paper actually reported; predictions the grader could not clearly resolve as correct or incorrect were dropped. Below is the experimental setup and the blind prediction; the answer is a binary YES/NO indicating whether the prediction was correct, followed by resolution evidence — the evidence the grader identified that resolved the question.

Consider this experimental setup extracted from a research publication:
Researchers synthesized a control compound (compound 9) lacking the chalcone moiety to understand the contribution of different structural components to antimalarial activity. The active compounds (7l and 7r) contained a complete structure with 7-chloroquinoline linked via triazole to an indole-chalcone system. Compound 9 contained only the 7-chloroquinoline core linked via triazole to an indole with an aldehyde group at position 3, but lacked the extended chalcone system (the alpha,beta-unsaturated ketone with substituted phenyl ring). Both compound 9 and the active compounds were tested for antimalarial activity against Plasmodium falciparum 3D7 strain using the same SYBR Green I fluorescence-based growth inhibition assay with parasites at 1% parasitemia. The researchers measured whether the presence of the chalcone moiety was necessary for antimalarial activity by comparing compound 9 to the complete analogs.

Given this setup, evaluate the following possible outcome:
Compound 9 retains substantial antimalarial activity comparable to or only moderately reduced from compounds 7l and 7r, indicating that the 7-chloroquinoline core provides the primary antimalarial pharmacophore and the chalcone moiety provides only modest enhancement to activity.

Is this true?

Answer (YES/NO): NO